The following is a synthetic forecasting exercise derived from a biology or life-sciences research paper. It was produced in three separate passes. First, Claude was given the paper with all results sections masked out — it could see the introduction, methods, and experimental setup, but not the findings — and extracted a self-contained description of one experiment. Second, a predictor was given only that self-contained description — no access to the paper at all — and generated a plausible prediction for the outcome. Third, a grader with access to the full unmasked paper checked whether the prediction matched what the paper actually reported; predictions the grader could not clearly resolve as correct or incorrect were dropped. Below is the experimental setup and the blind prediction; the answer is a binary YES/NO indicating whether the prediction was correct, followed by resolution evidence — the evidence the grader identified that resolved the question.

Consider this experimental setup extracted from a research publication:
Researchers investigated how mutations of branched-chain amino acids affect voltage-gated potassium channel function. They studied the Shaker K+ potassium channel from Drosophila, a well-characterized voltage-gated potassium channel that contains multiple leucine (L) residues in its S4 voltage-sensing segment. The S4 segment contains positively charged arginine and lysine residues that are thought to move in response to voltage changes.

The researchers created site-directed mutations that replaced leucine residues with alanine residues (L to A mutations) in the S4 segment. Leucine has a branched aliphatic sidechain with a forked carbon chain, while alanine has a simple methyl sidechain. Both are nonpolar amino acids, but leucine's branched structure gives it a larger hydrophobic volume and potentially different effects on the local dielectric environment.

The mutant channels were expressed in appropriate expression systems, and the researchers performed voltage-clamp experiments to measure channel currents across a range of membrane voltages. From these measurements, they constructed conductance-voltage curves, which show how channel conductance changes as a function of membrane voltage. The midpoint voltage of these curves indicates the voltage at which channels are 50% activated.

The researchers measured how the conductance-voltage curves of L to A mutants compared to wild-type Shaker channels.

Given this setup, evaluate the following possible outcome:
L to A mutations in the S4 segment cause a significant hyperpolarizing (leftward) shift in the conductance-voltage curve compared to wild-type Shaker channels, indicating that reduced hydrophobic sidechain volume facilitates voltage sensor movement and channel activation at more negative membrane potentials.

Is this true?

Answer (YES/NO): NO